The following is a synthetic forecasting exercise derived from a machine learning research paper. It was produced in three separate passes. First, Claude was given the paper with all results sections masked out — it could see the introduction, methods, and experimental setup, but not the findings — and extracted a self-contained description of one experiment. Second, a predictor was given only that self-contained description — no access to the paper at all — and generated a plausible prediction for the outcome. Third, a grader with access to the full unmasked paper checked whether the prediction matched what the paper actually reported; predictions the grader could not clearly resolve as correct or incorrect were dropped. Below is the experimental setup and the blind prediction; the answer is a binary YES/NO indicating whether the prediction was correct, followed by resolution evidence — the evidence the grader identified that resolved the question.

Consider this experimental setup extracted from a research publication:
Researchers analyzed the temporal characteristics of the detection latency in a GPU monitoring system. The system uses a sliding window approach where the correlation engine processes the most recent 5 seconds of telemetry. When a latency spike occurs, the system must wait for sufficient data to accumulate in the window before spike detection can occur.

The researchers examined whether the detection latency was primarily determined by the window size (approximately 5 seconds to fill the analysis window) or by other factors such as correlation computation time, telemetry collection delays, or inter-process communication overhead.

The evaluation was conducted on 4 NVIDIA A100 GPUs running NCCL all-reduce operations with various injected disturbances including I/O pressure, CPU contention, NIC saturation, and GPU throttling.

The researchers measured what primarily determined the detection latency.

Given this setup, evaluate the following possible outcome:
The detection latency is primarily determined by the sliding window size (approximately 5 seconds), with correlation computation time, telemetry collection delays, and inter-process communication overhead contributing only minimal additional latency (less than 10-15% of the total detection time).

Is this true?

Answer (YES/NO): YES